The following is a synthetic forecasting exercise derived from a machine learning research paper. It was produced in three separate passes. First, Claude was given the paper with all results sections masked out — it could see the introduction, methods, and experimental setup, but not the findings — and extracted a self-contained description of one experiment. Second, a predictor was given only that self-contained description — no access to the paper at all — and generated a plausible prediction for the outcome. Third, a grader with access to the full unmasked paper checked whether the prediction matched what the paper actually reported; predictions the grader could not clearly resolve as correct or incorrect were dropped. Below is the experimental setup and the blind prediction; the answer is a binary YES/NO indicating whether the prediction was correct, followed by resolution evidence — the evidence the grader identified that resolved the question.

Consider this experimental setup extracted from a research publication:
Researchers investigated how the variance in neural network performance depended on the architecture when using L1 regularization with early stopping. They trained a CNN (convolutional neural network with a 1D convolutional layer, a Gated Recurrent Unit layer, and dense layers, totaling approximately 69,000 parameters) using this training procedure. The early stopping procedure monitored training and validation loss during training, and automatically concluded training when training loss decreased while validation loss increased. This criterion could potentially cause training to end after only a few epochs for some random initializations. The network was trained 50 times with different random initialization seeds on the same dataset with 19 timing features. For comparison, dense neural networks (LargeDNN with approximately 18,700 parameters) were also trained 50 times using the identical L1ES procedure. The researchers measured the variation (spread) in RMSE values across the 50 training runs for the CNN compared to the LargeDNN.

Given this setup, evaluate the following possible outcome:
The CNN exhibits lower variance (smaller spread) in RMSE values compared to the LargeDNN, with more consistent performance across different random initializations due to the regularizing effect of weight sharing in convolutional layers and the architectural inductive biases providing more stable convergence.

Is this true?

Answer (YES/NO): NO